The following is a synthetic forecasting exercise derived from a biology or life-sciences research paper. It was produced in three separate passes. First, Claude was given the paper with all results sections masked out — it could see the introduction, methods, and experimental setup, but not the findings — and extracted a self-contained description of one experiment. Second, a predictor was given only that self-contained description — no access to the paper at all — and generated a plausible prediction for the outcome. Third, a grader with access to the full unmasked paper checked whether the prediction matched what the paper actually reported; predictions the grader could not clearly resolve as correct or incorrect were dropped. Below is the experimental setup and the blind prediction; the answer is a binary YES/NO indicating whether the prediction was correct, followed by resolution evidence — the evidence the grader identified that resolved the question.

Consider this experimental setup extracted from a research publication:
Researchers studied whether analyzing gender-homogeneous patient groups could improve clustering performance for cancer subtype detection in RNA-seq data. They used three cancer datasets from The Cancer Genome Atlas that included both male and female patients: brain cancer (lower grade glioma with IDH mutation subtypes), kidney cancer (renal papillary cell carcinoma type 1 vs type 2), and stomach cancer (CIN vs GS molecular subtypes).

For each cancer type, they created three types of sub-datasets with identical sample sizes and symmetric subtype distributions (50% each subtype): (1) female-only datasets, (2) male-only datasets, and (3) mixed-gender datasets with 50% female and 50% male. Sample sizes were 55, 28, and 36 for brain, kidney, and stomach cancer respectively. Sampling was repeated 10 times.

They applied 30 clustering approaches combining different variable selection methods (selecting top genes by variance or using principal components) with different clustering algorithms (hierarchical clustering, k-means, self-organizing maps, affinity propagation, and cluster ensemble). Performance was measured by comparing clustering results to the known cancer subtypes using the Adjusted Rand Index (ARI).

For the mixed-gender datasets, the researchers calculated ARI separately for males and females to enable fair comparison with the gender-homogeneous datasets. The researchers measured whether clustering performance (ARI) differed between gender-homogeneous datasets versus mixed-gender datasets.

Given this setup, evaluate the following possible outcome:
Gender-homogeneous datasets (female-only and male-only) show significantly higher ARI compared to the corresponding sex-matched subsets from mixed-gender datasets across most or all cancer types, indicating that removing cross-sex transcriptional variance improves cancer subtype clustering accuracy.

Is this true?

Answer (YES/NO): YES